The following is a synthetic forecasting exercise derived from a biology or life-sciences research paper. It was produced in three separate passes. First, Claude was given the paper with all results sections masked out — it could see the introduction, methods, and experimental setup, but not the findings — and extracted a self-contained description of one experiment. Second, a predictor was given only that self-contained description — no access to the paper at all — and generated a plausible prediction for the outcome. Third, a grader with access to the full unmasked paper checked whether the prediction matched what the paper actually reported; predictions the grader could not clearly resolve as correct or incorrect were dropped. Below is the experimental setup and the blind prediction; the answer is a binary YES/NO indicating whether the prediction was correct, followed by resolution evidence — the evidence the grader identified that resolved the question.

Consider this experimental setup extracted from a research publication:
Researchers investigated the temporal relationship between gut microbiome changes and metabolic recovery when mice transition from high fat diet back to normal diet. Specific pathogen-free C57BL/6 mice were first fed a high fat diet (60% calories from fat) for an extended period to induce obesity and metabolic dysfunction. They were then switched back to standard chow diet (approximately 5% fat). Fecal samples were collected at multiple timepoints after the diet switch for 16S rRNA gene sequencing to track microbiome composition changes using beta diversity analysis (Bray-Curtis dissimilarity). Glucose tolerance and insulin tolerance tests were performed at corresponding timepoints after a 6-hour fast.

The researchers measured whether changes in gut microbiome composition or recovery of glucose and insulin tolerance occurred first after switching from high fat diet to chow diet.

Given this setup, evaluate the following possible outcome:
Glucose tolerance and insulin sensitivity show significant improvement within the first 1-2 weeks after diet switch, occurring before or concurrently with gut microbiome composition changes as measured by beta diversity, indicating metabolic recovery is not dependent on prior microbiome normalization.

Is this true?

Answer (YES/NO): NO